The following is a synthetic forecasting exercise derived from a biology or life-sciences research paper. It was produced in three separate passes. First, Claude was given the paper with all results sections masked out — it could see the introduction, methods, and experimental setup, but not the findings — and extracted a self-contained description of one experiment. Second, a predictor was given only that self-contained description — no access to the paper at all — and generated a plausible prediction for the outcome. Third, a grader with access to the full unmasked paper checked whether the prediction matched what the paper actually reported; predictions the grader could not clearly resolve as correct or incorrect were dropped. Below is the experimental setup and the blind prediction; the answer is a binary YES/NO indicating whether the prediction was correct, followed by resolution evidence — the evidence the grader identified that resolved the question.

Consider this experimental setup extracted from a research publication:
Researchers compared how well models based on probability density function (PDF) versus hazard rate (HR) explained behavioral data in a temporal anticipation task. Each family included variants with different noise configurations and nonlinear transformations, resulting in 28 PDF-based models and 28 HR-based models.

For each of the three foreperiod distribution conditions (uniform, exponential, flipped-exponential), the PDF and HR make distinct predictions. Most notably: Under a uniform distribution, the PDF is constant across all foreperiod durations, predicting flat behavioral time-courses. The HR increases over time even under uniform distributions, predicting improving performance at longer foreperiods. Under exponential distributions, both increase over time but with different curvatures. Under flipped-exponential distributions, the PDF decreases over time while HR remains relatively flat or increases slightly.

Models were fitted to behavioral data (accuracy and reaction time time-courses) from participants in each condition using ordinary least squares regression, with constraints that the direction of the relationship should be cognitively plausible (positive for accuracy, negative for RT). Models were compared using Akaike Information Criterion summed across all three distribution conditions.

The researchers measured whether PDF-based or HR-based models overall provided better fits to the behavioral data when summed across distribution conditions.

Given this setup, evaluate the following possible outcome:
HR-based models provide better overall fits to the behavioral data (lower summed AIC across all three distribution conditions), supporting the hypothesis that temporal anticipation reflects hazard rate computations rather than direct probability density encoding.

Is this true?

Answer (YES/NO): YES